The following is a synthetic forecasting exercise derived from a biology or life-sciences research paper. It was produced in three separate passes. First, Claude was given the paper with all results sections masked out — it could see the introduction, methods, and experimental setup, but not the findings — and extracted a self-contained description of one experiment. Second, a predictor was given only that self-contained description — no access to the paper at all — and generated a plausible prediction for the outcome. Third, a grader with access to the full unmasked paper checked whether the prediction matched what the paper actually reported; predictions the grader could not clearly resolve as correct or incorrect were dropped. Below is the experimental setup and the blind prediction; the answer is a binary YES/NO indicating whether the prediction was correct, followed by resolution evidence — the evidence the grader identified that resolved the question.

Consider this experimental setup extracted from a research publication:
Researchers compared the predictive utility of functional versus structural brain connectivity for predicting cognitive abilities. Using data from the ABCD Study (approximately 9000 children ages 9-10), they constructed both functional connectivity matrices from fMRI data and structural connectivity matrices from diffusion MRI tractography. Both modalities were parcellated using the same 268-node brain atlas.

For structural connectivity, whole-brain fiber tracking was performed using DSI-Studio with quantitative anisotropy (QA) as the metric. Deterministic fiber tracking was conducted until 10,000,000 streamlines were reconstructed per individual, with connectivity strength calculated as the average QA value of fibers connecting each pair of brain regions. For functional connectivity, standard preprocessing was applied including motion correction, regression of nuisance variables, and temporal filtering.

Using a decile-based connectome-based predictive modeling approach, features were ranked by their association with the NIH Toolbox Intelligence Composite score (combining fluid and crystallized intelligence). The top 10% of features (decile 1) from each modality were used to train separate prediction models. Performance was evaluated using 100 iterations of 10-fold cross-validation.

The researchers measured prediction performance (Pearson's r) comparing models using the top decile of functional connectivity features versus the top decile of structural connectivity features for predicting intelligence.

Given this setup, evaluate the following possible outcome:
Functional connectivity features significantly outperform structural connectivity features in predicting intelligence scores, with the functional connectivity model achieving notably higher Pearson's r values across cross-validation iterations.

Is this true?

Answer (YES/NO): YES